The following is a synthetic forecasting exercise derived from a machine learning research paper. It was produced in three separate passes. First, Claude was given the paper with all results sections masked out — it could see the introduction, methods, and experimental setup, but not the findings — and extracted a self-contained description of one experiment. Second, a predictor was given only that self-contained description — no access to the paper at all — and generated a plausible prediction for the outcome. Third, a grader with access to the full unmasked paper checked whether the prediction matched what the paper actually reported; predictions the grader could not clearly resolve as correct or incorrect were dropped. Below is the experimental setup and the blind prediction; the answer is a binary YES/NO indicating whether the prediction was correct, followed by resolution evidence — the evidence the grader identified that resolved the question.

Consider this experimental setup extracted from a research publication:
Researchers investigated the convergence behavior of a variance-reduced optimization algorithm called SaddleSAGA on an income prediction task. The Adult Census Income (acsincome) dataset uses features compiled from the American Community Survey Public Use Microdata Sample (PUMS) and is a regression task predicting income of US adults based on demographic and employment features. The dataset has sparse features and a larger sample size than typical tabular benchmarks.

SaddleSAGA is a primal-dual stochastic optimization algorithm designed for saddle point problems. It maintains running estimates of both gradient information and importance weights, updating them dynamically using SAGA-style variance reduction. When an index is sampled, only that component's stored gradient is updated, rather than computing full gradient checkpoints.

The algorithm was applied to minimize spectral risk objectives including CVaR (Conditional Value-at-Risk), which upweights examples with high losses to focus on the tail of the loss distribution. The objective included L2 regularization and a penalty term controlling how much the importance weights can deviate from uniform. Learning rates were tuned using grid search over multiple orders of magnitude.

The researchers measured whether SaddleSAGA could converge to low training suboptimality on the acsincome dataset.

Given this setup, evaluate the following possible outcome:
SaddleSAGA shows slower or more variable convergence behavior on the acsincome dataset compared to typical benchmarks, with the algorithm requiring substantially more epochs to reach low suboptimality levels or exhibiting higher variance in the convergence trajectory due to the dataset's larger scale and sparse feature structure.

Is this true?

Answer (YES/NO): NO